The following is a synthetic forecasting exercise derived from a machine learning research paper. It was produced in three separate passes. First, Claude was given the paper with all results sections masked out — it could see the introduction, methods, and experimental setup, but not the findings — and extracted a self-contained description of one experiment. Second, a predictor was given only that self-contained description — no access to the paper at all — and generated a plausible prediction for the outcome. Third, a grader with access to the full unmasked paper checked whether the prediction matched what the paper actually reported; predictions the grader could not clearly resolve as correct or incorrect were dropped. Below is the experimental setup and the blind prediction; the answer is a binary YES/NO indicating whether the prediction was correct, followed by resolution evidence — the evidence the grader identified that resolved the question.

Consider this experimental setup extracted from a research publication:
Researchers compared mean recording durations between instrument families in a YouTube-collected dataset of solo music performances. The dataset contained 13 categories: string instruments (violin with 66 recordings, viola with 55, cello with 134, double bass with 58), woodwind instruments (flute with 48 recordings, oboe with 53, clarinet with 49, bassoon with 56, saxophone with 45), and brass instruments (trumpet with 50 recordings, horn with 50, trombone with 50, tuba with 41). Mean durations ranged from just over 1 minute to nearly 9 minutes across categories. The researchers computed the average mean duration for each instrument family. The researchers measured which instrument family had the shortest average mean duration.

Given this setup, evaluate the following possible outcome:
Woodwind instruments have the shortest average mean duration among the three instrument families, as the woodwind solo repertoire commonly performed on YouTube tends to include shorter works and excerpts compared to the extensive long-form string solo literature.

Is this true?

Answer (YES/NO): NO